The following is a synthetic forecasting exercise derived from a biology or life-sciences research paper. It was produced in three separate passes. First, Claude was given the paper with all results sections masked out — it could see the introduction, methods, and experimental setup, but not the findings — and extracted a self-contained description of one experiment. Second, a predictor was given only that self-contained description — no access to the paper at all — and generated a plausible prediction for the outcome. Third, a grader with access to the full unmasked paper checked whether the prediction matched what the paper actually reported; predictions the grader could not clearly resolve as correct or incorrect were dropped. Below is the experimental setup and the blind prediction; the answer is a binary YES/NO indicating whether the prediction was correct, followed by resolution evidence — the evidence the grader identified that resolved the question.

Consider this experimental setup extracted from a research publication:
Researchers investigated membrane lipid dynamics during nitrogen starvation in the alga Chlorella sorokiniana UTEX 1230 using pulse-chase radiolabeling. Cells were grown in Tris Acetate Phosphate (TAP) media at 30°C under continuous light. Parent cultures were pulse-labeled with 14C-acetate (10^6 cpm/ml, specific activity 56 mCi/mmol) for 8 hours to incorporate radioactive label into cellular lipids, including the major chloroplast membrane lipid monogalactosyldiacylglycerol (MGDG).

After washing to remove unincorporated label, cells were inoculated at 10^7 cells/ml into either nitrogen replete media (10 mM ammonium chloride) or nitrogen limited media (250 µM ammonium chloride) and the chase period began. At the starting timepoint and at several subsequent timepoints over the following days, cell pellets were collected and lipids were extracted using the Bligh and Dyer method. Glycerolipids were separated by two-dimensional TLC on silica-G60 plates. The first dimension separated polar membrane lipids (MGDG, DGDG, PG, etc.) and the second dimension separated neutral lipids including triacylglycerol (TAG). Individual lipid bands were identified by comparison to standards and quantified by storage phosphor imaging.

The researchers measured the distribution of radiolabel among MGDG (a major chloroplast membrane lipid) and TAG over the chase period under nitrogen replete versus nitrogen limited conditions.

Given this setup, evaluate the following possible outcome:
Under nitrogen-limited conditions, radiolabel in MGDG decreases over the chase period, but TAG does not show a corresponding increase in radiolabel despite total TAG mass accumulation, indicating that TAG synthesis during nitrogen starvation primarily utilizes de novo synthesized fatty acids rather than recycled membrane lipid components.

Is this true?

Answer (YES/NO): NO